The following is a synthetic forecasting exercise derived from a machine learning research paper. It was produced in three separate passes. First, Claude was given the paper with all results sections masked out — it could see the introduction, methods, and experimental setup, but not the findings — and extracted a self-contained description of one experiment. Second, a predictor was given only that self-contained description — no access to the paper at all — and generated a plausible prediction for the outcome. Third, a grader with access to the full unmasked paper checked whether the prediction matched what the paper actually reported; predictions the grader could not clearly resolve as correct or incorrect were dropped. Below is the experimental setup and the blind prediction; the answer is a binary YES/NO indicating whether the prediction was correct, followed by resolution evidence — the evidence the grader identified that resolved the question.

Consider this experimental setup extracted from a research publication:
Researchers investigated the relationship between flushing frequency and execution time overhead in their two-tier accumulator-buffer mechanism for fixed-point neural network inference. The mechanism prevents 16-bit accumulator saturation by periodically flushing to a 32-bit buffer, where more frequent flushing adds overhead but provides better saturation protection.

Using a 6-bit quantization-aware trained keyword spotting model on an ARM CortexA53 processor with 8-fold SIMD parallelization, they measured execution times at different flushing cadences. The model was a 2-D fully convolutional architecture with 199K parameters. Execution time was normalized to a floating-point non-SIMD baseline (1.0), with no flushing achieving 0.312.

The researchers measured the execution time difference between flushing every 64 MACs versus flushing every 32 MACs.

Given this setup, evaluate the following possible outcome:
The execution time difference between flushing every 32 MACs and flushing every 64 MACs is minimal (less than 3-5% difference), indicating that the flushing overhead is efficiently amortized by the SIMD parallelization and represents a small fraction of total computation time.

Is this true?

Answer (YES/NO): YES